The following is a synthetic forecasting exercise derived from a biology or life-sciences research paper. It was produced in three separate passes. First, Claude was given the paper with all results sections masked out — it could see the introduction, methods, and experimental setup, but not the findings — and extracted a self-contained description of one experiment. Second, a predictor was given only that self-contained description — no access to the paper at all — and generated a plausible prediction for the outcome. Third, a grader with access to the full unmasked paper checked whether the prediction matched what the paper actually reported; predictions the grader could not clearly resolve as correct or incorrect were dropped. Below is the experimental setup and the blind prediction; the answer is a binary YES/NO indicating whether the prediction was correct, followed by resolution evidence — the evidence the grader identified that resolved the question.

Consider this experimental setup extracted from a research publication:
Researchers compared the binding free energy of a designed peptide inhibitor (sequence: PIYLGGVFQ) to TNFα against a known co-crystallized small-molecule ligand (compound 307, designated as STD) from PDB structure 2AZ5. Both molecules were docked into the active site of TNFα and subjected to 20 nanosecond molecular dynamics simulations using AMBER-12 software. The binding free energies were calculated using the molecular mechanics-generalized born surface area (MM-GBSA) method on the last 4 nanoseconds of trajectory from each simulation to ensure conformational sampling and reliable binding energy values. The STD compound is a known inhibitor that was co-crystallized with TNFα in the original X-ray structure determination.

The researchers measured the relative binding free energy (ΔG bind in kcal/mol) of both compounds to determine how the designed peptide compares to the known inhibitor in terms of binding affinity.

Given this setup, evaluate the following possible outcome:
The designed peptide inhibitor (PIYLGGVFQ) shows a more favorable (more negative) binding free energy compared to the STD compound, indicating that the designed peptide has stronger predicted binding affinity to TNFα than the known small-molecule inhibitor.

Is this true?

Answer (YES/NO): NO